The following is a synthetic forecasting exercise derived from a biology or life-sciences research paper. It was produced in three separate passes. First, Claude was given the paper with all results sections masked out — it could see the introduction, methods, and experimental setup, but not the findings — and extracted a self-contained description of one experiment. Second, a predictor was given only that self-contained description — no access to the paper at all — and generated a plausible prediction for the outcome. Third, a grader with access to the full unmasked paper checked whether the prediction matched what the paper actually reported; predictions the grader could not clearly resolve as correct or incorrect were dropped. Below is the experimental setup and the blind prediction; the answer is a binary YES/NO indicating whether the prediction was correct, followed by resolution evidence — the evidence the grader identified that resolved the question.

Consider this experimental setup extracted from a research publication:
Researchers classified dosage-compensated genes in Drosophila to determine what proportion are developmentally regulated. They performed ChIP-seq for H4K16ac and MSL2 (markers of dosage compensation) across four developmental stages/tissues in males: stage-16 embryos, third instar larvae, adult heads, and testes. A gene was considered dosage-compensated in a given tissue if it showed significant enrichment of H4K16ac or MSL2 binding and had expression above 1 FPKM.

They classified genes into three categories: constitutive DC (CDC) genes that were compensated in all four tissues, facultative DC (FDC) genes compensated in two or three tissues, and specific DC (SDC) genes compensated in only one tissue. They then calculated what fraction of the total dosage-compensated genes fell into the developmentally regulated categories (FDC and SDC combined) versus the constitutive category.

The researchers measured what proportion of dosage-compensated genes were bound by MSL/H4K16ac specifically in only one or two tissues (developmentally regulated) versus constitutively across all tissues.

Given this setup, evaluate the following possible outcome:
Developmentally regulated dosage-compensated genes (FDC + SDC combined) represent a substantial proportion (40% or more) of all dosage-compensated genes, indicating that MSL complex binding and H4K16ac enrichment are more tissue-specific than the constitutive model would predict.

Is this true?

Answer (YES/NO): NO